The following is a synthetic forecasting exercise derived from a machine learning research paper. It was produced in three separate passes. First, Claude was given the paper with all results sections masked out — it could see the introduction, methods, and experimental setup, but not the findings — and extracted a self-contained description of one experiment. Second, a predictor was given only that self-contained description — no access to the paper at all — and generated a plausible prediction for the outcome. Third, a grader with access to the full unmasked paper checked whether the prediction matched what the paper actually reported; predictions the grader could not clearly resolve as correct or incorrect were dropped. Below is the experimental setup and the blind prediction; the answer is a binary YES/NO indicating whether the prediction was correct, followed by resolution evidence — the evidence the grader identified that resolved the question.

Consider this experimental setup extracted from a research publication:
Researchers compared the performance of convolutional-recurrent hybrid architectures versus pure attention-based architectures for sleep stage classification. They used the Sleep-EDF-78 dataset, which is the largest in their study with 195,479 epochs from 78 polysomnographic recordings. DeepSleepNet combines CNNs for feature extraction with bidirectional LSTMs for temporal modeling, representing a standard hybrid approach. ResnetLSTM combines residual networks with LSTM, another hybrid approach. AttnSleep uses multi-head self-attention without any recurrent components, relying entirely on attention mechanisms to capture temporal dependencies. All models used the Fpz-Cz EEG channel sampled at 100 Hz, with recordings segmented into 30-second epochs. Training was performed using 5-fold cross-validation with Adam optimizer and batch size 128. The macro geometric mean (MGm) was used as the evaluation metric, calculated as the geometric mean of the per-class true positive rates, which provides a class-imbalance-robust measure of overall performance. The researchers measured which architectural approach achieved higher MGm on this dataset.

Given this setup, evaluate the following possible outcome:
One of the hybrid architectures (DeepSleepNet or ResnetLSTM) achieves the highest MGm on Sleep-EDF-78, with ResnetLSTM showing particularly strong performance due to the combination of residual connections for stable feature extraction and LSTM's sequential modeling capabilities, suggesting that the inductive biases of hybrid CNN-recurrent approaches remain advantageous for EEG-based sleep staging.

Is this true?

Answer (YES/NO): NO